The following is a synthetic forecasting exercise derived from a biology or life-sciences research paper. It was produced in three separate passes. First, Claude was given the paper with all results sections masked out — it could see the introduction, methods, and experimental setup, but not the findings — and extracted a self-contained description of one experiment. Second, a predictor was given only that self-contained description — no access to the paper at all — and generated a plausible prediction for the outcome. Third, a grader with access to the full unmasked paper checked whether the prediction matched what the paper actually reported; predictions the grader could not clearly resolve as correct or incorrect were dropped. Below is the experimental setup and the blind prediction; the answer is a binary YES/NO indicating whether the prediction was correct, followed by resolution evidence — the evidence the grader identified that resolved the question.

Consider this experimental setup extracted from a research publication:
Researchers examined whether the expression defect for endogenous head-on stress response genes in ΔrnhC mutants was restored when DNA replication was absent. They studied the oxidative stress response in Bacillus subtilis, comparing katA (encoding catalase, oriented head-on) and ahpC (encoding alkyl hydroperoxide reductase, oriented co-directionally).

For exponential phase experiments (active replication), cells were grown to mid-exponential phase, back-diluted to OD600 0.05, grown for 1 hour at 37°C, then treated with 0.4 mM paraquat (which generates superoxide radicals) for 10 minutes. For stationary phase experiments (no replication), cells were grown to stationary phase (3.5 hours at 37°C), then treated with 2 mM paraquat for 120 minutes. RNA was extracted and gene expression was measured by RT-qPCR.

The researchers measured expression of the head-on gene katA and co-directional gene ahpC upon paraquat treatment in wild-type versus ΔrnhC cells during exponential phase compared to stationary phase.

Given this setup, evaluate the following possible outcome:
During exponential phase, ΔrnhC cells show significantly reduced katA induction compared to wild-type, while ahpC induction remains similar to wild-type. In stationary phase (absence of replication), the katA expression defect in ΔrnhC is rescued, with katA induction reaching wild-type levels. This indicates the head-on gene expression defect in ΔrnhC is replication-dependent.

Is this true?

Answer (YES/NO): NO